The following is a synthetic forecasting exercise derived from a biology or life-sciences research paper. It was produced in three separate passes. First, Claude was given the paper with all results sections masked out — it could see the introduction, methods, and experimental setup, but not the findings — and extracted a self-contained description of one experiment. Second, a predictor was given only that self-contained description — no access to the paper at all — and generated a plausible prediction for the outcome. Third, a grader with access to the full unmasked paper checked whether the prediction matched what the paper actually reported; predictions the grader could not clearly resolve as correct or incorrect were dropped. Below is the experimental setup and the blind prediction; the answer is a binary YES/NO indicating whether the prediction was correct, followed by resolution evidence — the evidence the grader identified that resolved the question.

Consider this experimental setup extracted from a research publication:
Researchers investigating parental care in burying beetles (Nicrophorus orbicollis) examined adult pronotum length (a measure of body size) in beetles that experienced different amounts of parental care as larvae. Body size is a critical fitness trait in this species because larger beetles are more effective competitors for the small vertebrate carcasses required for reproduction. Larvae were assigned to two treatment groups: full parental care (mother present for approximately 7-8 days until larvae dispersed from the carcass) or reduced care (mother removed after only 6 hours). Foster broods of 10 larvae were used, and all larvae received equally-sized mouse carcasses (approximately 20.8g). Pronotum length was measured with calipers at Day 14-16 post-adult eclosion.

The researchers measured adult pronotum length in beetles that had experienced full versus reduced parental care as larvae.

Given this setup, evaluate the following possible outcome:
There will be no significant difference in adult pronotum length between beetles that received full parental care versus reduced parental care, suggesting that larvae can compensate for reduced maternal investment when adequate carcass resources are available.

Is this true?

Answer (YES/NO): NO